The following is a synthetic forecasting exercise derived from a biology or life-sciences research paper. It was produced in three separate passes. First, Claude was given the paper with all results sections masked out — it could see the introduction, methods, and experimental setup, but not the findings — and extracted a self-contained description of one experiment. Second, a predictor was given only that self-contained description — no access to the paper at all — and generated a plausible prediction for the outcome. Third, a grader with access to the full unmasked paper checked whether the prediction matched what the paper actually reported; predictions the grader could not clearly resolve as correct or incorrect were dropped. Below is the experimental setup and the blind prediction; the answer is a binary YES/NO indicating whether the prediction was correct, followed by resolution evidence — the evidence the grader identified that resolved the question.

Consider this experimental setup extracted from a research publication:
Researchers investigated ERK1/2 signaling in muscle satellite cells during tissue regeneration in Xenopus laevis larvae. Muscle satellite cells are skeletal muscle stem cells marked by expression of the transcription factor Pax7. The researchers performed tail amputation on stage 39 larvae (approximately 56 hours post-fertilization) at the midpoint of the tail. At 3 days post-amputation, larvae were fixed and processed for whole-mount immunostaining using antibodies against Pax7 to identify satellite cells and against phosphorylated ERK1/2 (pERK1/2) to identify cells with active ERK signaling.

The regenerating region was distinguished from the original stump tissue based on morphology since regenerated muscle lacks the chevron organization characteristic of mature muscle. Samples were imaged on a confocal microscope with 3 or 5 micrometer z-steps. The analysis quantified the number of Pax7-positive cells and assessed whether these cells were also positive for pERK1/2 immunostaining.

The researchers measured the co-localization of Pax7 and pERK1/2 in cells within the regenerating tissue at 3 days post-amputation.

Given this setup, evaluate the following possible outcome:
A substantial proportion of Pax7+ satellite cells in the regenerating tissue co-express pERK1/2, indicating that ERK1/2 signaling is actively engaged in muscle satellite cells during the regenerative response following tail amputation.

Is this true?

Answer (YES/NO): YES